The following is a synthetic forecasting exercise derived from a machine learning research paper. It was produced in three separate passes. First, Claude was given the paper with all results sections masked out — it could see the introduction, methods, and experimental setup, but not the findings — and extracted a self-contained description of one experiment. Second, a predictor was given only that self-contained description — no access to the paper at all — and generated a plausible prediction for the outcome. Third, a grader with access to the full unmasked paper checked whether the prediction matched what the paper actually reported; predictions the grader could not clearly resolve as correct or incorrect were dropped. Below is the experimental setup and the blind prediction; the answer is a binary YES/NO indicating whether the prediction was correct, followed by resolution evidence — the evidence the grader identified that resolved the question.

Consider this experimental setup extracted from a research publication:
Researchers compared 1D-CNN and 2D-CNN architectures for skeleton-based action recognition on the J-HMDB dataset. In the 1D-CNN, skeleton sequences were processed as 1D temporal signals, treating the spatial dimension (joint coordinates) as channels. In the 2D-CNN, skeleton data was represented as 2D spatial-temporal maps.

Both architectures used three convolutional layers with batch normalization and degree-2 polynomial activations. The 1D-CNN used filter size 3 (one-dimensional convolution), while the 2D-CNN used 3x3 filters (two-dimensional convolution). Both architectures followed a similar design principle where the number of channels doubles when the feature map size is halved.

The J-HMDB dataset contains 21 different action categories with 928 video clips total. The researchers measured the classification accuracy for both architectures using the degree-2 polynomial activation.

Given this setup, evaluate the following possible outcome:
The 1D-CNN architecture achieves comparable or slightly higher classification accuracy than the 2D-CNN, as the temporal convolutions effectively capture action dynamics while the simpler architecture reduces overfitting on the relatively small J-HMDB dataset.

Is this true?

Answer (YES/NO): NO